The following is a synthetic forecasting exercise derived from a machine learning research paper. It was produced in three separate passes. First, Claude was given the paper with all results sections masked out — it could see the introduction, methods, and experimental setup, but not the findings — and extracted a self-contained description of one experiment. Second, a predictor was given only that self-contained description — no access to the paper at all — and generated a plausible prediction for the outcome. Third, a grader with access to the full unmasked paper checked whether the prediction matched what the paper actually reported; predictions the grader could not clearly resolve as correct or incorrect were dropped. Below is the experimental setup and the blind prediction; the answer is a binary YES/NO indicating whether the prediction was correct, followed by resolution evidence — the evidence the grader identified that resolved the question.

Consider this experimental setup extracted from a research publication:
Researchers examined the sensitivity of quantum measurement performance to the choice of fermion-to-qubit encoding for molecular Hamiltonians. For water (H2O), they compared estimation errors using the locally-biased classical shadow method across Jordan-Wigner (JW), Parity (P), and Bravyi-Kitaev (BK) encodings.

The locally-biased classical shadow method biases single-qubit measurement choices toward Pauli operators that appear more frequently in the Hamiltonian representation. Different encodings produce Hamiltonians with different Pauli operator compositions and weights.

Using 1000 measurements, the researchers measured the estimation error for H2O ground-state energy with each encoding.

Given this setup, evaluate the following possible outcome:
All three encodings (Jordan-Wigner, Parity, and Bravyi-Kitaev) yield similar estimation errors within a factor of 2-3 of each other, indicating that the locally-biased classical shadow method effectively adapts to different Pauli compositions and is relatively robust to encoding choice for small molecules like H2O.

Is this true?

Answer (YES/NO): YES